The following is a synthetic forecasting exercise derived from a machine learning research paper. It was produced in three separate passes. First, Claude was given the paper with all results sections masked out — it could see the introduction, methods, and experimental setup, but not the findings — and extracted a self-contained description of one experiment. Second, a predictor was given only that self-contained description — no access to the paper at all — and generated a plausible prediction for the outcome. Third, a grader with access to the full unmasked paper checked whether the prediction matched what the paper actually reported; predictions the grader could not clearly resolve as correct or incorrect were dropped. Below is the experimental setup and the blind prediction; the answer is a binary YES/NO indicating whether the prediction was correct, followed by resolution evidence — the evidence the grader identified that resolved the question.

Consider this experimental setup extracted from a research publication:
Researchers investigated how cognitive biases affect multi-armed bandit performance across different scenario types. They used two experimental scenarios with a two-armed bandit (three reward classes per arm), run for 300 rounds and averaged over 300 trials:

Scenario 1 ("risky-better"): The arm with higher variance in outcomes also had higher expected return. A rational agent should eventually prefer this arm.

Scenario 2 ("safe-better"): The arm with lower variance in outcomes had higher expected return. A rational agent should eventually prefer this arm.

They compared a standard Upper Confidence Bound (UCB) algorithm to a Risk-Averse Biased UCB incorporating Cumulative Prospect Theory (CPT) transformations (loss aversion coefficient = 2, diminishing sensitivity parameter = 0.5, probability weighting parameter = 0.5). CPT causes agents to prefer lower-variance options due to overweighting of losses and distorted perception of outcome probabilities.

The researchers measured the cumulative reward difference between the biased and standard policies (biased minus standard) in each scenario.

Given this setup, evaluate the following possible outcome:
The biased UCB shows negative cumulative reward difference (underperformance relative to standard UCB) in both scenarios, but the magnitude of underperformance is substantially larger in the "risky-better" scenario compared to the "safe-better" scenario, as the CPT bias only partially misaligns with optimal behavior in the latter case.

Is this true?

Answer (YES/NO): NO